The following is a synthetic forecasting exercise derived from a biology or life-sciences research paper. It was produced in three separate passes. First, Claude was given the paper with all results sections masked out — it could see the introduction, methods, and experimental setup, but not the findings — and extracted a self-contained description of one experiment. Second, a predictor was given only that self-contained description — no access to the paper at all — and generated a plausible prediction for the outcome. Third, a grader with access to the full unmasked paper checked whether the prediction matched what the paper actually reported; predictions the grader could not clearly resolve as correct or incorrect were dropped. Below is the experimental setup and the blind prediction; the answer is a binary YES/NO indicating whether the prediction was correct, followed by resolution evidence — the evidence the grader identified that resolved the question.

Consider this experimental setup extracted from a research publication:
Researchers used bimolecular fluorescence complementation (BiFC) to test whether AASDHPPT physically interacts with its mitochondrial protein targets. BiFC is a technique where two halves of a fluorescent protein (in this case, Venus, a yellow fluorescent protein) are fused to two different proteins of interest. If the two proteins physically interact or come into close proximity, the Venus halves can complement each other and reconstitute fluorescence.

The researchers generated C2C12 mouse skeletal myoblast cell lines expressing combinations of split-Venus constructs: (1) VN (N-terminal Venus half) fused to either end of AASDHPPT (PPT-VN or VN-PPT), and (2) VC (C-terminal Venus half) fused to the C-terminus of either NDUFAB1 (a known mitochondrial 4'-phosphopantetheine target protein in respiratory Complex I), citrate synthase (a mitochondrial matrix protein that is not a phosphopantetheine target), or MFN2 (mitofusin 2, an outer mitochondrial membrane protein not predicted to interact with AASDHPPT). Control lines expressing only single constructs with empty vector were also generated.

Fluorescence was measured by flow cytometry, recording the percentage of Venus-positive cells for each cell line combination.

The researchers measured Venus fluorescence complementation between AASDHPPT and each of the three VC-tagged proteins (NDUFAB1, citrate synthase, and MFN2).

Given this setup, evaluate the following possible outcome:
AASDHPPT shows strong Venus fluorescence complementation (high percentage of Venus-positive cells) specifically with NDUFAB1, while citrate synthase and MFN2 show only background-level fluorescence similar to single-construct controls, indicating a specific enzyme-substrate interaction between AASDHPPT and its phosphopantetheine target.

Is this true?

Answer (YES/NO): NO